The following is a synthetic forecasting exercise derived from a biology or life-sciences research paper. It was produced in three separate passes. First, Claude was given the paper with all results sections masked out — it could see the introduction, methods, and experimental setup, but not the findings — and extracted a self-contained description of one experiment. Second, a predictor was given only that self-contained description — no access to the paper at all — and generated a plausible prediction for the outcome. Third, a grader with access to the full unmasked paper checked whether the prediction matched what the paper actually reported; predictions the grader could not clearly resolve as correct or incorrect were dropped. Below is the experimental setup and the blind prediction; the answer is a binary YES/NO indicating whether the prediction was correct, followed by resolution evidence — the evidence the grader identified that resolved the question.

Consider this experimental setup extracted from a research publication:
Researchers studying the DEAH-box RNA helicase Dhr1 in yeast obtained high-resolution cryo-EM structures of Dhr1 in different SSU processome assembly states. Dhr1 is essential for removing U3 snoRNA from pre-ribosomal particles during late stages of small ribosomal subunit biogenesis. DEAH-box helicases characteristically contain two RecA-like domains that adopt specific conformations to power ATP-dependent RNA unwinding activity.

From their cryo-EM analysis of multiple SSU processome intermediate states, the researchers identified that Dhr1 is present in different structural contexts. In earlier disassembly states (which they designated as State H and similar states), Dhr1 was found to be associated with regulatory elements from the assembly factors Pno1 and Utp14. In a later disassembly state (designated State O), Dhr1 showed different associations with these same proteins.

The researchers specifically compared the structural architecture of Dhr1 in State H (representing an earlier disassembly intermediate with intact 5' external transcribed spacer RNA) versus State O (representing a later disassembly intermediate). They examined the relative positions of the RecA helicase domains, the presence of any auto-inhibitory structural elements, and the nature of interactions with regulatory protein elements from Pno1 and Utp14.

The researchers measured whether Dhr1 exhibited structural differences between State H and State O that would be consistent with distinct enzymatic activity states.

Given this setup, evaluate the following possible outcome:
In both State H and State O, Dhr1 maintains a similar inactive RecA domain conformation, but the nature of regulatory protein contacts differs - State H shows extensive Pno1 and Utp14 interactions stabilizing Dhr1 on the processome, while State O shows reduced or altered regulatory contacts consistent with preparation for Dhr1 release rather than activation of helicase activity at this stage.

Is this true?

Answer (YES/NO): NO